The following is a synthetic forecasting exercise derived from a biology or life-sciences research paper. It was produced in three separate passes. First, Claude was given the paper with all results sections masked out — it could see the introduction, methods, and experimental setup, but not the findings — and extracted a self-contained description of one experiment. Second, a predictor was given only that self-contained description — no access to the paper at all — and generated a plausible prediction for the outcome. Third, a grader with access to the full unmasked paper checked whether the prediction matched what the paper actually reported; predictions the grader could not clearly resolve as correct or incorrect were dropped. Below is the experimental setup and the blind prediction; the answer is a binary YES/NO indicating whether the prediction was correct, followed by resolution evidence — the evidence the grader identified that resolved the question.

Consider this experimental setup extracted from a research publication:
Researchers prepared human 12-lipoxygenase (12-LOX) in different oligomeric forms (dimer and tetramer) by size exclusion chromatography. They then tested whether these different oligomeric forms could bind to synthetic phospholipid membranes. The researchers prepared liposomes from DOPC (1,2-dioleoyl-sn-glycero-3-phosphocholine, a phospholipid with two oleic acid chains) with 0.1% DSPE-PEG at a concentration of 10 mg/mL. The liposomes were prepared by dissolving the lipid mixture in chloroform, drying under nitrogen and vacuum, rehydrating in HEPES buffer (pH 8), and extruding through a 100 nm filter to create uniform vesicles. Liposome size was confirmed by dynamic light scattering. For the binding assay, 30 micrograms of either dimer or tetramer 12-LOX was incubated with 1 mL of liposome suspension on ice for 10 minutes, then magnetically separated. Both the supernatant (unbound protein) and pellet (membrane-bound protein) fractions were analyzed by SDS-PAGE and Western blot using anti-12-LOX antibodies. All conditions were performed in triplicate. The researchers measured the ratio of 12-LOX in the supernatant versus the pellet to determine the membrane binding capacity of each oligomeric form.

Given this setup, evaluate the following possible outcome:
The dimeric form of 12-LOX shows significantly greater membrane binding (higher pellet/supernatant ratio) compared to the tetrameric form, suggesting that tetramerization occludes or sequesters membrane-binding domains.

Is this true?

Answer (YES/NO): NO